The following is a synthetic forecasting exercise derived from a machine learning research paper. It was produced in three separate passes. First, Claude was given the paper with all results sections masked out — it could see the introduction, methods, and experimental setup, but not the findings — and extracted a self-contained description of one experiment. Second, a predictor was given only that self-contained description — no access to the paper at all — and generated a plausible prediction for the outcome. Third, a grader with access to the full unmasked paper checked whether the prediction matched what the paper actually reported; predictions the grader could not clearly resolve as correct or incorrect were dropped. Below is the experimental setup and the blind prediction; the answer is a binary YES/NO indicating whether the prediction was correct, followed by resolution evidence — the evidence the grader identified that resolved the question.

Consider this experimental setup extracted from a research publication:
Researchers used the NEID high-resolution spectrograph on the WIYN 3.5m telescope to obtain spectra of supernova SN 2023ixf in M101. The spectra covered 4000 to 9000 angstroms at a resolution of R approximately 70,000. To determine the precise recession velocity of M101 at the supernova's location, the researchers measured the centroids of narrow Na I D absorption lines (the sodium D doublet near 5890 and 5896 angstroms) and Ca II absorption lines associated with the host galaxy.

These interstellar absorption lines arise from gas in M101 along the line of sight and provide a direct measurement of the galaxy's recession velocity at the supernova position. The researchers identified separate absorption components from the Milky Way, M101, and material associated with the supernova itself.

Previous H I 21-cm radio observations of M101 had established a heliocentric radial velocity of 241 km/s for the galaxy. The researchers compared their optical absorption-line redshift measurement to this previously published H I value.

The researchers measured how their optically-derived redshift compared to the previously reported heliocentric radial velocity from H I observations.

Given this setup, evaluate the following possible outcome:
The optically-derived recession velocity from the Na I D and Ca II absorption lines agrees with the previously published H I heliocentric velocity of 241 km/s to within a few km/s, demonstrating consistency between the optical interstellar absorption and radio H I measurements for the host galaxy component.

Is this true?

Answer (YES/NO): NO